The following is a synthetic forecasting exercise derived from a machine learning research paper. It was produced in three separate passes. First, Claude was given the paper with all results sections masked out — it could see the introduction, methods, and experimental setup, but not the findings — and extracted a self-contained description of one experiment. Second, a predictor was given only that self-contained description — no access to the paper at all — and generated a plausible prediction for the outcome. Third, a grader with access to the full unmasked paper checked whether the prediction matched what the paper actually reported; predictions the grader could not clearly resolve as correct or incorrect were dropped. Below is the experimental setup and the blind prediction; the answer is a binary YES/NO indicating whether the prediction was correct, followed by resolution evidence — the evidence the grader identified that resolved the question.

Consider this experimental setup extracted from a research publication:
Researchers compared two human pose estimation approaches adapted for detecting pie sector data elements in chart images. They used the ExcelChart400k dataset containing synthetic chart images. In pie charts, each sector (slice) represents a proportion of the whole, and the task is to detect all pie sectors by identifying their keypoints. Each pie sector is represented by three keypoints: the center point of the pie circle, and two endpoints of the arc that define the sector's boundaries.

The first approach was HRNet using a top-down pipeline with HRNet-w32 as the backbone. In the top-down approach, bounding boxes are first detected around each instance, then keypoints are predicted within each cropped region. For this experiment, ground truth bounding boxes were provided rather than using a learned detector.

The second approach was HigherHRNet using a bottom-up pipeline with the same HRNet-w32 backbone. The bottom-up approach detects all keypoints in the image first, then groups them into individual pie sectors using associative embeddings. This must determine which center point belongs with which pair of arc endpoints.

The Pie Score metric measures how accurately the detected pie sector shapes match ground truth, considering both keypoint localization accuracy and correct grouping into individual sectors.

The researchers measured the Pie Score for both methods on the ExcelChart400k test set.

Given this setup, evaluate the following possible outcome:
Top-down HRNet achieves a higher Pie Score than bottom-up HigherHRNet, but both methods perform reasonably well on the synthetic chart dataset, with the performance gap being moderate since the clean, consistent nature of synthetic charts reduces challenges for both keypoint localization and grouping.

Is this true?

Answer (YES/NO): YES